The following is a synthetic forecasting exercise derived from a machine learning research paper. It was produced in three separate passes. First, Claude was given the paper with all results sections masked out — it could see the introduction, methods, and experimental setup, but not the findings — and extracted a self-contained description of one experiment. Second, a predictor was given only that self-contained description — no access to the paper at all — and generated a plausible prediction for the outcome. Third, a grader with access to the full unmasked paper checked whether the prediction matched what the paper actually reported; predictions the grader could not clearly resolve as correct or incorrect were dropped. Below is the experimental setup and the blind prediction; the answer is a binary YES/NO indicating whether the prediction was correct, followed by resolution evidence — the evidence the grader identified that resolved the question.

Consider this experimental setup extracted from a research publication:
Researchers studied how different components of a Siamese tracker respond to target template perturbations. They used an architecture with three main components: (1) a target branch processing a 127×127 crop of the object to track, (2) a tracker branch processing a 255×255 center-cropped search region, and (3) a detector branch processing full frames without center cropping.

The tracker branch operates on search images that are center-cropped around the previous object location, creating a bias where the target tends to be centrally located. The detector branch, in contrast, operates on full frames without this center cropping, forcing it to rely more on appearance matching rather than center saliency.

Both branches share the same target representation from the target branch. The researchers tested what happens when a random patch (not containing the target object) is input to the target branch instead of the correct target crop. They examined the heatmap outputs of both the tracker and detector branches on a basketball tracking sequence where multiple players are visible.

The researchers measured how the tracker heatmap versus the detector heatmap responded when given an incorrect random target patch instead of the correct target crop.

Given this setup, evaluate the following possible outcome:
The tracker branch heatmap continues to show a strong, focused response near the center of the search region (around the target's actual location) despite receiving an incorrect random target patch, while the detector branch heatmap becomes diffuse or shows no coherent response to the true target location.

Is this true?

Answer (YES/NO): YES